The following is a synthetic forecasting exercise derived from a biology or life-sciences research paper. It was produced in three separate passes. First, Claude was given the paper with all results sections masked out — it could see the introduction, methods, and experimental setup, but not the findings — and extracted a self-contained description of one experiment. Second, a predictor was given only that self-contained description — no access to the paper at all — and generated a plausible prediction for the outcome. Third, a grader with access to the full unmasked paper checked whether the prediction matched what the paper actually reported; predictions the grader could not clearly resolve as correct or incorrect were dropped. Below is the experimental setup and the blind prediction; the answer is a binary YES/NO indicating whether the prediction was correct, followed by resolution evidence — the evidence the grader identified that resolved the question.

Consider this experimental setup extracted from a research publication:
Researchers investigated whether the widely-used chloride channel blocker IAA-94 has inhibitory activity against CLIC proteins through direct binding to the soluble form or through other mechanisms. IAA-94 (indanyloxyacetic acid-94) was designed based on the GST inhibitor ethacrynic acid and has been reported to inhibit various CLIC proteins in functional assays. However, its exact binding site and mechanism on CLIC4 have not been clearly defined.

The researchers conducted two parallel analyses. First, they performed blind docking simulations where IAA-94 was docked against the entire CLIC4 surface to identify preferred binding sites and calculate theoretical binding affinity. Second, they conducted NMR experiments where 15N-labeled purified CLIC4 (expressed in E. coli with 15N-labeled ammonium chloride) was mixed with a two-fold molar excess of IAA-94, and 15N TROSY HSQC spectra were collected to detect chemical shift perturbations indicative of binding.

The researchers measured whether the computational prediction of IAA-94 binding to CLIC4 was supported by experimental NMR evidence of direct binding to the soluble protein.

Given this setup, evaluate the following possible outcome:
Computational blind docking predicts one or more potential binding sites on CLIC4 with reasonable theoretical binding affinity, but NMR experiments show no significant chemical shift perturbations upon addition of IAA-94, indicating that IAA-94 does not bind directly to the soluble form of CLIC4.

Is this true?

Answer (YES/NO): YES